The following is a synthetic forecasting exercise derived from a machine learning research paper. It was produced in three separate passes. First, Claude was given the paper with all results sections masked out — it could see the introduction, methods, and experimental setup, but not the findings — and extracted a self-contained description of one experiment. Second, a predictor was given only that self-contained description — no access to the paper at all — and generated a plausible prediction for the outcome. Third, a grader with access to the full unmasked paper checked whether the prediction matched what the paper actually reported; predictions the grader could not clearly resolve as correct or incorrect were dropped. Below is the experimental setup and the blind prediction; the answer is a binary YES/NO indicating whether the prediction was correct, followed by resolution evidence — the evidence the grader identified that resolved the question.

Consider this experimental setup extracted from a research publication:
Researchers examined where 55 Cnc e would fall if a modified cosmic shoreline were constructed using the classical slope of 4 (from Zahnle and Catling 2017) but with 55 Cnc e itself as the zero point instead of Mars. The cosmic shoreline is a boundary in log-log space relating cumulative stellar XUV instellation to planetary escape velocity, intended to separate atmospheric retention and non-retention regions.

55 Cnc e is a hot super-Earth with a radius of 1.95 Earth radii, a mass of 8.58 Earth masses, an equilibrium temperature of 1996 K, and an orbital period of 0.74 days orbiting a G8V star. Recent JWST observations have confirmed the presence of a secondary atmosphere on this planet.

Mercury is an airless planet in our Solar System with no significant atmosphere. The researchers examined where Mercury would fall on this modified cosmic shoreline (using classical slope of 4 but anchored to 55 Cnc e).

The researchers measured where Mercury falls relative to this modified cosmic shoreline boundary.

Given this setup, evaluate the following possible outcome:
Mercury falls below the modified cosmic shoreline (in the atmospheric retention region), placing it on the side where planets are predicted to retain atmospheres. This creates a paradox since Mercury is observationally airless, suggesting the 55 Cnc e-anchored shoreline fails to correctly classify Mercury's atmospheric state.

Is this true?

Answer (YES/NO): NO